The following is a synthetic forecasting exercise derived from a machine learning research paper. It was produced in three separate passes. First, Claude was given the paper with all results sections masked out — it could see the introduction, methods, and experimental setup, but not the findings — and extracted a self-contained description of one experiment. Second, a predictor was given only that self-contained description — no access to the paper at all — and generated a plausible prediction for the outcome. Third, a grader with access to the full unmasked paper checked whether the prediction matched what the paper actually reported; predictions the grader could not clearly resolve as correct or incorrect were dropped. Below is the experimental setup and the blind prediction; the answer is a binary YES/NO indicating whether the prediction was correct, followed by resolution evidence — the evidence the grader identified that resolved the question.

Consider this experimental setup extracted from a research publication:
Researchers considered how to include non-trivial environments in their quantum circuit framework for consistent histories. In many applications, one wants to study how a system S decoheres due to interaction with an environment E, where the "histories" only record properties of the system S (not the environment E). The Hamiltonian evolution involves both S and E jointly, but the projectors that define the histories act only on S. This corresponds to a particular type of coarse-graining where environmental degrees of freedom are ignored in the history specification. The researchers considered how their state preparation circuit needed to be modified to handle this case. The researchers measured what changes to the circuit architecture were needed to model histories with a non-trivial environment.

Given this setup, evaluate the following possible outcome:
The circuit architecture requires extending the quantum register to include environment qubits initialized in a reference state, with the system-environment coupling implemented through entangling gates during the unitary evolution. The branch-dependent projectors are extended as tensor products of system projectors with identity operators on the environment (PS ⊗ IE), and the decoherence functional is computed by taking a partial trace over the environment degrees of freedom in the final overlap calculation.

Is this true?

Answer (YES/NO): YES